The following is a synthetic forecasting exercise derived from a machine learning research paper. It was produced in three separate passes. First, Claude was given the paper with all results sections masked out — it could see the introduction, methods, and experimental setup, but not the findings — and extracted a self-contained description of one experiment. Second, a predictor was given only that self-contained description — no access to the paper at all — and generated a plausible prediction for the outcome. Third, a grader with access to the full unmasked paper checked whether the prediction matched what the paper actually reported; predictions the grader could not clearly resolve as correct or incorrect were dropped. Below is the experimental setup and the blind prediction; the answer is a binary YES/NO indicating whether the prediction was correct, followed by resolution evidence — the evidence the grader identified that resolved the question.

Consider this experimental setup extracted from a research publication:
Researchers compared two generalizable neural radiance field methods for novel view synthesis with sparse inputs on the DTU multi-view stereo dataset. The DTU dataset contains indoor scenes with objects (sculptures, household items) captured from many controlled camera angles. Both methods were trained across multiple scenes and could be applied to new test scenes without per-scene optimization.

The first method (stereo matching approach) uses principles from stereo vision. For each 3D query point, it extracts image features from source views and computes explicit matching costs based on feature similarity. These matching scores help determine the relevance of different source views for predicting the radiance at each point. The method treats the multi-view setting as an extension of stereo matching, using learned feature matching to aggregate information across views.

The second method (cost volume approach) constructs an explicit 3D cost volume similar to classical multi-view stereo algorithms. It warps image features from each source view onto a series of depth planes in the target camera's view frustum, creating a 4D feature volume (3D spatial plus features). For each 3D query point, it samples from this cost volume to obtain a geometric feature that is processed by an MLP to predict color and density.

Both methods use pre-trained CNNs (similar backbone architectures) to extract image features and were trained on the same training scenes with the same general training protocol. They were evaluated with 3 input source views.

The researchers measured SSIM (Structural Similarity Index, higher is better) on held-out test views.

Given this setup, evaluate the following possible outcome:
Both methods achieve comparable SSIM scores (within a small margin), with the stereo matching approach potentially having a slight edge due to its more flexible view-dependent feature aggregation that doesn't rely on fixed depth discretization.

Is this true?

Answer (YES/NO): NO